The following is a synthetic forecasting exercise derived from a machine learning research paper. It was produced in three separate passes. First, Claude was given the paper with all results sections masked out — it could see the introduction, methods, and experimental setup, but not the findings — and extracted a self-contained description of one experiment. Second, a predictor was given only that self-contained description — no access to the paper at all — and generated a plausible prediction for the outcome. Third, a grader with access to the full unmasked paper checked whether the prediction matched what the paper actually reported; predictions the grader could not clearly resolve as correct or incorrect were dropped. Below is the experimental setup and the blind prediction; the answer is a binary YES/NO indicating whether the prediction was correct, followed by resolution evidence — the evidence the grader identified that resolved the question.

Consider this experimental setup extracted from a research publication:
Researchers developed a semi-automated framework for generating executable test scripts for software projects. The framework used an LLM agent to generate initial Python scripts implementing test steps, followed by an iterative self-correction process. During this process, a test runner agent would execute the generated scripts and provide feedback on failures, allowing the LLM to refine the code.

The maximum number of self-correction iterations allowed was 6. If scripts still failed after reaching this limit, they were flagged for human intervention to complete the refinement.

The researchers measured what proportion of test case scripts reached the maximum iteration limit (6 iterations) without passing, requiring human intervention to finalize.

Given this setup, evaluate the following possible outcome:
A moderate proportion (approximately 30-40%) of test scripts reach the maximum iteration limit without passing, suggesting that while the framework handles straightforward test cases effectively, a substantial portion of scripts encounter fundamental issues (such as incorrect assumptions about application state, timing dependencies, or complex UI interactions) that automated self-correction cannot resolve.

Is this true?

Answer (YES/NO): NO